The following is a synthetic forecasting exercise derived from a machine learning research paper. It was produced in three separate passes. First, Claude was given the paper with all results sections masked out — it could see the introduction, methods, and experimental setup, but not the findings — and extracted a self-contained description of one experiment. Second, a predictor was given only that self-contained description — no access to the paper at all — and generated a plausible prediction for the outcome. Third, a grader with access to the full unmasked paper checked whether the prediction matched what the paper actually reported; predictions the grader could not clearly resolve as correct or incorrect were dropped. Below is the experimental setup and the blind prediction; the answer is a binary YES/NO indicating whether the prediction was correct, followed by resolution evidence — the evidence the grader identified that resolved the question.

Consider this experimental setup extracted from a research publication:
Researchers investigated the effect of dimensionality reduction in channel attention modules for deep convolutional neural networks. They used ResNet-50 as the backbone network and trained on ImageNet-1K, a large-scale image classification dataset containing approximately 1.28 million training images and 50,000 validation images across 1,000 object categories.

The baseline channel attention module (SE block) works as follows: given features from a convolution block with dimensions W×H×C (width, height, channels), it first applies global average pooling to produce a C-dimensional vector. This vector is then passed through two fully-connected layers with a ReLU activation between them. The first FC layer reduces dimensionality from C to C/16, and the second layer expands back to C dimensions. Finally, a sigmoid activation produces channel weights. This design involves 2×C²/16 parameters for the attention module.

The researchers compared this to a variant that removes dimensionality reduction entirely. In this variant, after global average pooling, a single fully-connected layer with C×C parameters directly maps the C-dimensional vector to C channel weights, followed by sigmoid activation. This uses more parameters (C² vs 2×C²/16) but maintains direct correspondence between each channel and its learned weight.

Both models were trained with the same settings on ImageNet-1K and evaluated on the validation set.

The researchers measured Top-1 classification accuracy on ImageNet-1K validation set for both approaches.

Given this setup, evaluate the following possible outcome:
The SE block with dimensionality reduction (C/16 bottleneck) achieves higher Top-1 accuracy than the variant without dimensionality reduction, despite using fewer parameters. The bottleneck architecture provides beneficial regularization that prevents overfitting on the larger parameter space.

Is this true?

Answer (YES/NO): NO